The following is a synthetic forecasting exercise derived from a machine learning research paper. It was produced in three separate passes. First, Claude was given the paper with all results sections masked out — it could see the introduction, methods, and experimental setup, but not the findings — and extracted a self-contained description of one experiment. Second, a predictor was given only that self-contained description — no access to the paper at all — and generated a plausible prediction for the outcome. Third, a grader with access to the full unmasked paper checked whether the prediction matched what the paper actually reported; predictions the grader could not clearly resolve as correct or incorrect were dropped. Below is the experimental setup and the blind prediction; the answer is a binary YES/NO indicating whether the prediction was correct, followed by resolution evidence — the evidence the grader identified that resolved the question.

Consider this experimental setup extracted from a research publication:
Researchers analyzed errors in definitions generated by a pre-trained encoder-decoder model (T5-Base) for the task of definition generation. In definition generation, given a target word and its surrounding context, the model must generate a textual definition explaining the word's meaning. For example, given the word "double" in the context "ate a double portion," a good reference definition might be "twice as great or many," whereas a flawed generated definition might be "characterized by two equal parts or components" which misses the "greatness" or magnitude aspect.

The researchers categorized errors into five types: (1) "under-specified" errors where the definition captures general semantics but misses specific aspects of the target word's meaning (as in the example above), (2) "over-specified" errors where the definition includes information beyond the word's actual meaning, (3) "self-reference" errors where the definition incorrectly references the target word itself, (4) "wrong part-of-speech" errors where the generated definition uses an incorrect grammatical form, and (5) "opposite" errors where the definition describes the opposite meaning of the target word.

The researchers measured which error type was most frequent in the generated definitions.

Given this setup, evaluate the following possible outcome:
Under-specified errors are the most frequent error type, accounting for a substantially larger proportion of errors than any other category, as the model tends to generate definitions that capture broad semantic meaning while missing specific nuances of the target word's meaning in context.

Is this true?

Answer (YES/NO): YES